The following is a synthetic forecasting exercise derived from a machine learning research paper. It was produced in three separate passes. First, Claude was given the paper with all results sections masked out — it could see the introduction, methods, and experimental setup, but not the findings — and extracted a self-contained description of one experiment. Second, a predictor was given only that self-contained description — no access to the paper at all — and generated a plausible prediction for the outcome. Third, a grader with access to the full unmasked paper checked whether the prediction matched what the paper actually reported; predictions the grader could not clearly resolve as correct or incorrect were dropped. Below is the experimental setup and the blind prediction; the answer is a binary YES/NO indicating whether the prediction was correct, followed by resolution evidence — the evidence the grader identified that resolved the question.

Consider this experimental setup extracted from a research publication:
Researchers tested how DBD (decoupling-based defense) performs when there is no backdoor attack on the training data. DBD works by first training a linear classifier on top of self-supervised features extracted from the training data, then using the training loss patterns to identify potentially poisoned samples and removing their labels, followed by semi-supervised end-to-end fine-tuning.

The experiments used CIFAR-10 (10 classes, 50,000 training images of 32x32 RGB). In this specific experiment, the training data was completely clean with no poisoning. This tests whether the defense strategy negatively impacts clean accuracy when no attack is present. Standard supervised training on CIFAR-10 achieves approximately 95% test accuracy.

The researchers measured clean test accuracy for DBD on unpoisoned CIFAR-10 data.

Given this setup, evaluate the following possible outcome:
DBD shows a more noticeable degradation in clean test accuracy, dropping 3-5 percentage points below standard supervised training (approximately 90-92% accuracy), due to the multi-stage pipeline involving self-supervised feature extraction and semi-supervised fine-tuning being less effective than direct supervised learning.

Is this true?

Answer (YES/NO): YES